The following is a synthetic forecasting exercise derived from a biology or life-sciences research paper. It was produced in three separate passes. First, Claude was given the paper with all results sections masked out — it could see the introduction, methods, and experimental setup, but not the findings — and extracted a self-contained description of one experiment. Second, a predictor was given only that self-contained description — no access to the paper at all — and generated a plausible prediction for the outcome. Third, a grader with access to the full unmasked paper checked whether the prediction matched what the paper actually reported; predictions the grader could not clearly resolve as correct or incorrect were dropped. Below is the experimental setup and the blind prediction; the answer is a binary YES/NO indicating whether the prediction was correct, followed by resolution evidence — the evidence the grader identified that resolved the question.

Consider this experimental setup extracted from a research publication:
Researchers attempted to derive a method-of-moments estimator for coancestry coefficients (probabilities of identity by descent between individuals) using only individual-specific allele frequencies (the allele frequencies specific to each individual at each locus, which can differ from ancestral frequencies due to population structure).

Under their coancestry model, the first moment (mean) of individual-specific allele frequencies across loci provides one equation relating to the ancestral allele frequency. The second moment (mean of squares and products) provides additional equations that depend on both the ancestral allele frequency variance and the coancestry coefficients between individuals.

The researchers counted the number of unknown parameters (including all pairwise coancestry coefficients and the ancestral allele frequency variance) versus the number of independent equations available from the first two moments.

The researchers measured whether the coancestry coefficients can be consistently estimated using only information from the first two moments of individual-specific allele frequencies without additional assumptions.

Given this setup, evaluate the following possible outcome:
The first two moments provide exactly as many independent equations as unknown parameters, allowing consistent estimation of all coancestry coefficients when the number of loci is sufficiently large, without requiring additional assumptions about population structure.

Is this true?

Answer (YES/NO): NO